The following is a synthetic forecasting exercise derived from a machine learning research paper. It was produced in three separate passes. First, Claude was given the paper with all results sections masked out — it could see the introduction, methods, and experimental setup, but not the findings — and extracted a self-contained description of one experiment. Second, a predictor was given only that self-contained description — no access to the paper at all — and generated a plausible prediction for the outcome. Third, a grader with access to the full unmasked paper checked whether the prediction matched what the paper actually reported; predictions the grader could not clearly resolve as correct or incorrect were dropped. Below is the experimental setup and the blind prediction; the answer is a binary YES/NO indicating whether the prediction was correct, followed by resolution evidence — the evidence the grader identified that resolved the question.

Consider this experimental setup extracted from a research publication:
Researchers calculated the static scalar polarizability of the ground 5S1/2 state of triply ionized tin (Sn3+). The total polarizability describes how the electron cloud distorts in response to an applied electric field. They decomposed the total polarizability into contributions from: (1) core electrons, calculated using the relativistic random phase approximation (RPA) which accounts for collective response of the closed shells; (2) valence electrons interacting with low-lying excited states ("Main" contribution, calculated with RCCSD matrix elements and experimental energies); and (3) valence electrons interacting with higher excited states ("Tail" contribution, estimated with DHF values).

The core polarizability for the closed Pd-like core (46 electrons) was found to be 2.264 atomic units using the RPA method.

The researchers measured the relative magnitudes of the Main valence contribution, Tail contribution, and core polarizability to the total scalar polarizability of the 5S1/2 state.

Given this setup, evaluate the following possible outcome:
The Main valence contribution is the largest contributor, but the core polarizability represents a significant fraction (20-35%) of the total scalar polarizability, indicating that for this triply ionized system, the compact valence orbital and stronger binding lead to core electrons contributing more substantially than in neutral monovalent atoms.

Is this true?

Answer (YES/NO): YES